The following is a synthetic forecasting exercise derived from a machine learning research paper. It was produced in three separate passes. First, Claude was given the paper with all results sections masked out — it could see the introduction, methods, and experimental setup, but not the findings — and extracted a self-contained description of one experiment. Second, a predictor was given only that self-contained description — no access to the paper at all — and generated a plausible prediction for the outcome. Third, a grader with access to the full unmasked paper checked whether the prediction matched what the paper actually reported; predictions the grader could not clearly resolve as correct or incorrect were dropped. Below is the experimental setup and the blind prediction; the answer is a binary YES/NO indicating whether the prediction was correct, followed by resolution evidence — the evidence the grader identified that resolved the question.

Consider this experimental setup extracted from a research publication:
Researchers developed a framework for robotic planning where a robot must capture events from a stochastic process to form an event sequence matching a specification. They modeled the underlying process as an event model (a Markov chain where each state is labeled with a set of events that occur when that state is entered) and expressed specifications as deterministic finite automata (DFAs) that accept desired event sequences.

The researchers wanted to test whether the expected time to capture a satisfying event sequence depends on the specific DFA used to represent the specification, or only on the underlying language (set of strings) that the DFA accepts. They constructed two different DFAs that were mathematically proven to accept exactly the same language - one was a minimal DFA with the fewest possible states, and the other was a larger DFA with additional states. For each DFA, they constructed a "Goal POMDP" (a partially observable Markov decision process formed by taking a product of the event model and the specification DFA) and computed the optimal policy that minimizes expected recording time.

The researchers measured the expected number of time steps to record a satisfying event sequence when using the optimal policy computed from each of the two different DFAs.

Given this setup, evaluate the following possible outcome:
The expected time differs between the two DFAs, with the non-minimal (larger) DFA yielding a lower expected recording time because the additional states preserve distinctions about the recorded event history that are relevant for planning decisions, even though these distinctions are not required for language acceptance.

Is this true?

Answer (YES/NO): NO